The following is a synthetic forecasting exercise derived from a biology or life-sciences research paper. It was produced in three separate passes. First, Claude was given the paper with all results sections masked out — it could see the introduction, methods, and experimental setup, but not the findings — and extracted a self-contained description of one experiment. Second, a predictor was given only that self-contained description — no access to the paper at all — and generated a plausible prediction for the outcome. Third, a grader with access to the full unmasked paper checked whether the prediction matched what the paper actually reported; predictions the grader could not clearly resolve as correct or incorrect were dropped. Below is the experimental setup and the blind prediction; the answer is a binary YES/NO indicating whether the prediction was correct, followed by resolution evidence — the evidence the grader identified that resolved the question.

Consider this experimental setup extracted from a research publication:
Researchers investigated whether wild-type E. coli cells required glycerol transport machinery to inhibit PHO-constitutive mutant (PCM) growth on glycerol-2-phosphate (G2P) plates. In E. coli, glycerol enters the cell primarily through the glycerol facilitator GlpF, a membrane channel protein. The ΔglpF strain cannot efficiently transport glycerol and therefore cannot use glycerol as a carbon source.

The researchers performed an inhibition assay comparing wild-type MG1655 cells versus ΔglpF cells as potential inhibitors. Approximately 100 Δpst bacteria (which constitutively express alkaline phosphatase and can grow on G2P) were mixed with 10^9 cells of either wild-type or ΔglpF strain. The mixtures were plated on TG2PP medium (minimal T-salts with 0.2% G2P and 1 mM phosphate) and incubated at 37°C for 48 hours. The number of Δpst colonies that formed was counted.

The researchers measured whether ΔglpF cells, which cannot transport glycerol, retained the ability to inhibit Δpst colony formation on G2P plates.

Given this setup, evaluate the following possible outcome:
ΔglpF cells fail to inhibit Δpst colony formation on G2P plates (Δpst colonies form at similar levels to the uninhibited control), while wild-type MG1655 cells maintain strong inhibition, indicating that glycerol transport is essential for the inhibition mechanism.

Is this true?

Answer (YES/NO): NO